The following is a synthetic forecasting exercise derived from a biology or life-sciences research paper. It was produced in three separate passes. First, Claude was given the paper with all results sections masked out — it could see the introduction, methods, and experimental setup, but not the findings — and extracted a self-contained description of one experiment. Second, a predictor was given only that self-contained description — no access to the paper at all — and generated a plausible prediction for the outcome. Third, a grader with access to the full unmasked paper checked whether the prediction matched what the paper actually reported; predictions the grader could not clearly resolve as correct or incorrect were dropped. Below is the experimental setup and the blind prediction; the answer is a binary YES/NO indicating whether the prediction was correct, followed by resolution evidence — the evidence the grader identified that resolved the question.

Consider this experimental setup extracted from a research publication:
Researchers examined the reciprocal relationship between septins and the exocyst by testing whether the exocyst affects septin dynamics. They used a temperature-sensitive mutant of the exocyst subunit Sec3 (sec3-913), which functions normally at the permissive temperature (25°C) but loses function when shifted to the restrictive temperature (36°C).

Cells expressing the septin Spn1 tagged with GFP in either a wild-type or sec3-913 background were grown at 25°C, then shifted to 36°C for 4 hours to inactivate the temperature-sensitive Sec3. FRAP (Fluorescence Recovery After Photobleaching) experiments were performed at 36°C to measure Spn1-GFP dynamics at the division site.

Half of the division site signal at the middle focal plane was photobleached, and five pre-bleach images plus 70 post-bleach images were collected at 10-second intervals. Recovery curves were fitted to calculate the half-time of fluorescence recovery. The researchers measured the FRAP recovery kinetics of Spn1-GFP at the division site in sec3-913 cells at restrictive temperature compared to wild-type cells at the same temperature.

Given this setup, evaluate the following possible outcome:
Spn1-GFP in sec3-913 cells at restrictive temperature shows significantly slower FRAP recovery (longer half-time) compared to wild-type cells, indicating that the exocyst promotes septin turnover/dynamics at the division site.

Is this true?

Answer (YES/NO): NO